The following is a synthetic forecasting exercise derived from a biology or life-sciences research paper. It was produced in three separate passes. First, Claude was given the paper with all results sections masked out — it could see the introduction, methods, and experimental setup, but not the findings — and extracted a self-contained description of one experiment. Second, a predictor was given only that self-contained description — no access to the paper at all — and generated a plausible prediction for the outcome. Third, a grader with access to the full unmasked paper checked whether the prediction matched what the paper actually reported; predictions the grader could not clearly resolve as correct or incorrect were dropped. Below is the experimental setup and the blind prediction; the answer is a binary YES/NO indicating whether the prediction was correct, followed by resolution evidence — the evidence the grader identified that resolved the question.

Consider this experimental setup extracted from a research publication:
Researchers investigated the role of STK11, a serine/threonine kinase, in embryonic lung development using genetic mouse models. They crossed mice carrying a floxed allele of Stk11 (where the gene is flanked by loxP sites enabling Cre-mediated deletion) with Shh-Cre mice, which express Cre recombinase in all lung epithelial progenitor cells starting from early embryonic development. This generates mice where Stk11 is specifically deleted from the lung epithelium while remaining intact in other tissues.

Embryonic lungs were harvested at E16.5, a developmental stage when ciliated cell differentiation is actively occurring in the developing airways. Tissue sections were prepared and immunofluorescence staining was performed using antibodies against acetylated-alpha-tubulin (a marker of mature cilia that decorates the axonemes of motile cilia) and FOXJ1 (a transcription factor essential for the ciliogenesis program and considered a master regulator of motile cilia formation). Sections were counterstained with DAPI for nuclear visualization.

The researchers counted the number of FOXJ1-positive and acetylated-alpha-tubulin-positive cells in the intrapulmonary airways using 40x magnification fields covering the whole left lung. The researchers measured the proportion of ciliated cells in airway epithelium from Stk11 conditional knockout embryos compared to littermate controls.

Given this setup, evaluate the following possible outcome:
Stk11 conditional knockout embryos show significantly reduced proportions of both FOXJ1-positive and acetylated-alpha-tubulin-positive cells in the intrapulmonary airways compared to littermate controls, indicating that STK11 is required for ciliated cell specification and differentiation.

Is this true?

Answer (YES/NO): NO